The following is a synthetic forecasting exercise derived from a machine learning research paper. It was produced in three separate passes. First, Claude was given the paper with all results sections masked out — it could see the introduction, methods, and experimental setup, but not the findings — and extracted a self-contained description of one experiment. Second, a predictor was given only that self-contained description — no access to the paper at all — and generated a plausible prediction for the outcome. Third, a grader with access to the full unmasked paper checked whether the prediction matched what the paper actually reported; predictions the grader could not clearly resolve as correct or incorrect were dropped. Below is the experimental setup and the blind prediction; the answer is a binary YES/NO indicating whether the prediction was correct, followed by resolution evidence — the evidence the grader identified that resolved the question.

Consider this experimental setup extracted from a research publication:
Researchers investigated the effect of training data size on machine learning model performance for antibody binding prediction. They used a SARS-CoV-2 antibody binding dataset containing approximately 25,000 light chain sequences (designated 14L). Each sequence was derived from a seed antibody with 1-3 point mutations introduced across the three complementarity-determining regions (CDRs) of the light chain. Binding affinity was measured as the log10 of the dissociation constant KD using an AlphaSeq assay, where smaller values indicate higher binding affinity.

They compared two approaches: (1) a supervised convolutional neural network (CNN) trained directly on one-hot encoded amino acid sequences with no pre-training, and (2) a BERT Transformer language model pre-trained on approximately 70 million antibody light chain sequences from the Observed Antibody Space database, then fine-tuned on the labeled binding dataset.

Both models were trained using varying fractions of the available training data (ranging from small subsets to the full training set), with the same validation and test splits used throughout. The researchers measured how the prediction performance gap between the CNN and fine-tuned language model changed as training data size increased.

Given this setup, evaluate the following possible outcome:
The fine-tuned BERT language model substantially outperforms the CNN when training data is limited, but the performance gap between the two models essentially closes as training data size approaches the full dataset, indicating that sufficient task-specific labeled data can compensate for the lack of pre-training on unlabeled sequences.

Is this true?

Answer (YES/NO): NO